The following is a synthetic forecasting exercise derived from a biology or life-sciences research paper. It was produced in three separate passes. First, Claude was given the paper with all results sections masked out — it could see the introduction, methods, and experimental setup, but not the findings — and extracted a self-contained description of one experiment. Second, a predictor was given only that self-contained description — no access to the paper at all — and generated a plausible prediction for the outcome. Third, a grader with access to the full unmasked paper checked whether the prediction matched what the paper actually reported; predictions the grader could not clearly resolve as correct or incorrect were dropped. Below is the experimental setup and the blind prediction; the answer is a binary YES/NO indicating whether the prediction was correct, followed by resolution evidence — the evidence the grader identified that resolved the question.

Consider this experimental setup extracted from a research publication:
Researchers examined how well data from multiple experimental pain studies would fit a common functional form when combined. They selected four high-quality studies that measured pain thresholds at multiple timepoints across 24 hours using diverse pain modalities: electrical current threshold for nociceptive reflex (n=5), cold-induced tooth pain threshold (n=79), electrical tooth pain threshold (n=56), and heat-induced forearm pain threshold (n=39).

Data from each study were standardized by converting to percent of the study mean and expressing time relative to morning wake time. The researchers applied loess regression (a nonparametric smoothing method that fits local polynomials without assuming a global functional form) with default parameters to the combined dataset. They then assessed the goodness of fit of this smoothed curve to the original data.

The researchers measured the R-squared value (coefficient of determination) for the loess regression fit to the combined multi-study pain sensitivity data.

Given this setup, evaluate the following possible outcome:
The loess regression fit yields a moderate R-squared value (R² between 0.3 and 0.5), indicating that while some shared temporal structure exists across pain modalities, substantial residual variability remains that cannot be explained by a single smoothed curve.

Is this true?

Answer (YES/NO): NO